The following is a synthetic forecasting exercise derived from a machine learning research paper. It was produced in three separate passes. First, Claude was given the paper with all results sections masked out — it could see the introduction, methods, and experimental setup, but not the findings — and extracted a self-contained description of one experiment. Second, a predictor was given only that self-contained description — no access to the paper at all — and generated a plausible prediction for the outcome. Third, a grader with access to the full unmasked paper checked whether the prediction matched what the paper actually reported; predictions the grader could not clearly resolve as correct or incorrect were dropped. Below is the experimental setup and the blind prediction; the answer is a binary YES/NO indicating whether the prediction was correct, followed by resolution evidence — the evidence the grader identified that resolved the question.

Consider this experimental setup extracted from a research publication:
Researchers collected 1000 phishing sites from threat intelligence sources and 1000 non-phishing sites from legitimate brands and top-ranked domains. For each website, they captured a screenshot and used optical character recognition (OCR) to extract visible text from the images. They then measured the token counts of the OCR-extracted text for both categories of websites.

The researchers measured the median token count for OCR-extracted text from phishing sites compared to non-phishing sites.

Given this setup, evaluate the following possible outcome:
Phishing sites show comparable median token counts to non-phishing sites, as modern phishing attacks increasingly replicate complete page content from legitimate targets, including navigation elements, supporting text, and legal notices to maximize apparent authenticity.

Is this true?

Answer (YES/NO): NO